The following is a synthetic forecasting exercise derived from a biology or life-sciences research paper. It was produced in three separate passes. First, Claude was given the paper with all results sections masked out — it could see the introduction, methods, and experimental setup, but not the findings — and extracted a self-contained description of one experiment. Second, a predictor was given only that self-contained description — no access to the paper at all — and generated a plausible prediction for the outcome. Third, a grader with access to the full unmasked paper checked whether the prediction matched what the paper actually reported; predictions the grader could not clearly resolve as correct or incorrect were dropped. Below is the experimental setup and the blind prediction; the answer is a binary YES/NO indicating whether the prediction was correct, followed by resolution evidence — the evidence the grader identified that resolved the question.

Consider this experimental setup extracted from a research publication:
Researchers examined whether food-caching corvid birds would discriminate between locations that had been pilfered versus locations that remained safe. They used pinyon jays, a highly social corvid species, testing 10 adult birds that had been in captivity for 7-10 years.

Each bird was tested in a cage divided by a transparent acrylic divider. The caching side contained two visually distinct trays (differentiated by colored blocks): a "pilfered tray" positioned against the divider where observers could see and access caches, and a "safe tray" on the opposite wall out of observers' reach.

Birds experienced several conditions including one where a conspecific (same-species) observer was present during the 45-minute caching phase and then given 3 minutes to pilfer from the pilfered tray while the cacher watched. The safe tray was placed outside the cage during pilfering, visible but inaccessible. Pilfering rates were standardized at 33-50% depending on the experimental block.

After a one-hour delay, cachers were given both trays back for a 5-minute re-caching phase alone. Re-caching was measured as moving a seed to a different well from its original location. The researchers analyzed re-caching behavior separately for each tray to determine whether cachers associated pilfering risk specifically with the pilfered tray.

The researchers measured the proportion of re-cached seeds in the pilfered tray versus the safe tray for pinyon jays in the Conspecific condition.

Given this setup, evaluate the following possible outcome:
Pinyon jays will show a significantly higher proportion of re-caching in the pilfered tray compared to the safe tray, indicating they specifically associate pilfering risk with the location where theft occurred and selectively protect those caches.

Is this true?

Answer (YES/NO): NO